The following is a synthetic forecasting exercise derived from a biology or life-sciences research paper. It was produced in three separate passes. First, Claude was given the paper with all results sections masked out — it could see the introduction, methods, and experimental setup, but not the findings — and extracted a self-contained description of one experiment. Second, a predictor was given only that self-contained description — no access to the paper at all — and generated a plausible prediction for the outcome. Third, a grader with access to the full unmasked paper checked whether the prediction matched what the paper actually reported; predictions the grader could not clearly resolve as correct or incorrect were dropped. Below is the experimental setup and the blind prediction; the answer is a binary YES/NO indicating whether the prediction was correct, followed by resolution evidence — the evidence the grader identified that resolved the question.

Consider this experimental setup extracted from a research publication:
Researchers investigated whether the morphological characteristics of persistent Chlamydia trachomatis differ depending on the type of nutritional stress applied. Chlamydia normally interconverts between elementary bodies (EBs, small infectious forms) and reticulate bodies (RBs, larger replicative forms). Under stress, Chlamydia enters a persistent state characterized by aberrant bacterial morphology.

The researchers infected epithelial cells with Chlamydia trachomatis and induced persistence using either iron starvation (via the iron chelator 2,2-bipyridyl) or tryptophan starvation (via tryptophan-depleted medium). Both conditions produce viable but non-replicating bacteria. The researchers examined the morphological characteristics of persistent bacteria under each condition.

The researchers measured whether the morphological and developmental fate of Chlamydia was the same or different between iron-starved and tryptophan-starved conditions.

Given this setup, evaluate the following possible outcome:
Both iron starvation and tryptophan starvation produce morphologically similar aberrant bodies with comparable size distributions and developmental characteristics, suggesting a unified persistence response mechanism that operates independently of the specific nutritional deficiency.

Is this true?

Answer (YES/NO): NO